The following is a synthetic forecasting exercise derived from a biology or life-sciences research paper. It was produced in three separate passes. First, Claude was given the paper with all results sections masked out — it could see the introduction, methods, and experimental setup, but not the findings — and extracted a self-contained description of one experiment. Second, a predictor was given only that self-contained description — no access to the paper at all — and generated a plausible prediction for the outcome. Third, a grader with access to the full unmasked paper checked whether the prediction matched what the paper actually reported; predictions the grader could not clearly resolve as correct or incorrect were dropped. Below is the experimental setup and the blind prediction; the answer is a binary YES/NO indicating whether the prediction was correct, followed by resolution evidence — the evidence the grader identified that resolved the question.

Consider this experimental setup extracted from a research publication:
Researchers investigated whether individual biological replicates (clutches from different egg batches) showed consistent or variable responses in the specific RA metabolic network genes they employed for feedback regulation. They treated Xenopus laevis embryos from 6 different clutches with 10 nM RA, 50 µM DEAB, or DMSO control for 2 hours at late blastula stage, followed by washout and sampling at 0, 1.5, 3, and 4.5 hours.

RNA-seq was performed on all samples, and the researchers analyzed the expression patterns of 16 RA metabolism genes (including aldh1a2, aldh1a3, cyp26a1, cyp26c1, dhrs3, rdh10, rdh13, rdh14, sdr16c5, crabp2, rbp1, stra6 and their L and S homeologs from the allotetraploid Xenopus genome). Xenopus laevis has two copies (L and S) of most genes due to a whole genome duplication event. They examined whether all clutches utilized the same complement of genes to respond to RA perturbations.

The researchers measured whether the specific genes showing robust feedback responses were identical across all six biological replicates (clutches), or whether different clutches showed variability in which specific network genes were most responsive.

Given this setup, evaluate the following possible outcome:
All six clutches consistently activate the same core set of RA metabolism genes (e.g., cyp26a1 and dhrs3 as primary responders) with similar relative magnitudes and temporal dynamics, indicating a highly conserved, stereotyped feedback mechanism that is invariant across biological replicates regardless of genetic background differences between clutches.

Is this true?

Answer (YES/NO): NO